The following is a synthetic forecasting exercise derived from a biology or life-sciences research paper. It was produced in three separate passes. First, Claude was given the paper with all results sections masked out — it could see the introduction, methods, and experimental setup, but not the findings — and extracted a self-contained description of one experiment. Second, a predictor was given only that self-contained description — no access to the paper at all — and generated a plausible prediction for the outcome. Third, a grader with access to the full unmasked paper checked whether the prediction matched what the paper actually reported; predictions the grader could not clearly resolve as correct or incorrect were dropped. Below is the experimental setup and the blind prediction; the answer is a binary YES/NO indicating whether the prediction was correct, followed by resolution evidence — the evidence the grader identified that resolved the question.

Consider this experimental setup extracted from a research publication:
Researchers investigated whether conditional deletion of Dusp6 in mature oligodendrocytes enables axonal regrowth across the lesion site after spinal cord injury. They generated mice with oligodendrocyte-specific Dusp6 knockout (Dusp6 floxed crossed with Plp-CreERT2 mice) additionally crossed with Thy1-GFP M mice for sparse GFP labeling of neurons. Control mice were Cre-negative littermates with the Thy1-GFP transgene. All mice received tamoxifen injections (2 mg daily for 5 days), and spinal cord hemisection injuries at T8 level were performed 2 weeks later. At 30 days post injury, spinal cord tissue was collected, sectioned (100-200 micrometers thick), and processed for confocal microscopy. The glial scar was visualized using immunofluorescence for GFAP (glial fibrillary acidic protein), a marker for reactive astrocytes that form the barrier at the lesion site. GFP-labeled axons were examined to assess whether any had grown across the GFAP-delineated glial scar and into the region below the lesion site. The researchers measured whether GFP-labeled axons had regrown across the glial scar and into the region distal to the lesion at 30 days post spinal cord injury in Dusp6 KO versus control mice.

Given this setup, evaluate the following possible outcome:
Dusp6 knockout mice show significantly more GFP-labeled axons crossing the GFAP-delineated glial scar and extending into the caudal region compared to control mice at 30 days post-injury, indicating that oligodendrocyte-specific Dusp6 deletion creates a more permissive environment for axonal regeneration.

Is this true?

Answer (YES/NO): YES